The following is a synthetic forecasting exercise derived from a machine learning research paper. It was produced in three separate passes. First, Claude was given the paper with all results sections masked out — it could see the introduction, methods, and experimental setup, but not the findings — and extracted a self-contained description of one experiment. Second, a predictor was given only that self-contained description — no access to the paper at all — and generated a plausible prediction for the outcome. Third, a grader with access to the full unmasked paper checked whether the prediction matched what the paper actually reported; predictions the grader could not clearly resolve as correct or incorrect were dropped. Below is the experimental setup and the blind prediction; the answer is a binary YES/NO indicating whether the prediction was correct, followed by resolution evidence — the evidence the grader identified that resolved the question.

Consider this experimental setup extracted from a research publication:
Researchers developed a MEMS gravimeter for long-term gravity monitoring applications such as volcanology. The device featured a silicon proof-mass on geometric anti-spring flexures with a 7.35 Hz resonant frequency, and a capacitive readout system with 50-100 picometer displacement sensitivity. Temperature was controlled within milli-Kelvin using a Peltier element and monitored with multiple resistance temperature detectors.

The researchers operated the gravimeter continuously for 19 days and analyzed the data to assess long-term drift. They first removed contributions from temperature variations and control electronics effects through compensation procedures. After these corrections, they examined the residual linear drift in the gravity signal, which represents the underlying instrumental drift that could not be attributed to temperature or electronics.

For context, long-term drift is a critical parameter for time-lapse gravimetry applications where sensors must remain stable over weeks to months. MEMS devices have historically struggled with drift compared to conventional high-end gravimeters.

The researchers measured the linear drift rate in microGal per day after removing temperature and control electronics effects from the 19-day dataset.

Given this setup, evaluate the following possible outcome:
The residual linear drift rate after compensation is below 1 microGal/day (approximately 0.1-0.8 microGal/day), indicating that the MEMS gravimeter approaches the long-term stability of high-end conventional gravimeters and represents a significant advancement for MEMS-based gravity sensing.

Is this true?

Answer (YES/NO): NO